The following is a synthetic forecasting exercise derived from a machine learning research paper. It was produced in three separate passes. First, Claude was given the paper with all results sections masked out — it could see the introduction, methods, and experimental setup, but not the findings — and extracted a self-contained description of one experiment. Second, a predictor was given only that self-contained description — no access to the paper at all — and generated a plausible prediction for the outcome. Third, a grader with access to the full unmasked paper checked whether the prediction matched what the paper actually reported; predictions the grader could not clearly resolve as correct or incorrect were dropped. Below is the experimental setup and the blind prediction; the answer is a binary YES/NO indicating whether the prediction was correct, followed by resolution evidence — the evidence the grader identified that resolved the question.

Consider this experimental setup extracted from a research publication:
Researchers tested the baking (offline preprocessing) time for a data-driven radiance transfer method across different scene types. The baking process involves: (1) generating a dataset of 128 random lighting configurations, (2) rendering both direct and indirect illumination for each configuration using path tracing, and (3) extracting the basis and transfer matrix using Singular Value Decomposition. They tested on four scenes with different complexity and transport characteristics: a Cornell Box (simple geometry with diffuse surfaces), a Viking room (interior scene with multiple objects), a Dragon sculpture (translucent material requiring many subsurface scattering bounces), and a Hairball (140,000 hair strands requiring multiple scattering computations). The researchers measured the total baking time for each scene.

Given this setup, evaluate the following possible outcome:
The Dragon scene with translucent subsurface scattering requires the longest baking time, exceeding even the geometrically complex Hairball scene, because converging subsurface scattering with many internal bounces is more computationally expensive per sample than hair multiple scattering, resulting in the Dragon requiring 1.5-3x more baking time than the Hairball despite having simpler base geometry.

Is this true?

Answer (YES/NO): NO